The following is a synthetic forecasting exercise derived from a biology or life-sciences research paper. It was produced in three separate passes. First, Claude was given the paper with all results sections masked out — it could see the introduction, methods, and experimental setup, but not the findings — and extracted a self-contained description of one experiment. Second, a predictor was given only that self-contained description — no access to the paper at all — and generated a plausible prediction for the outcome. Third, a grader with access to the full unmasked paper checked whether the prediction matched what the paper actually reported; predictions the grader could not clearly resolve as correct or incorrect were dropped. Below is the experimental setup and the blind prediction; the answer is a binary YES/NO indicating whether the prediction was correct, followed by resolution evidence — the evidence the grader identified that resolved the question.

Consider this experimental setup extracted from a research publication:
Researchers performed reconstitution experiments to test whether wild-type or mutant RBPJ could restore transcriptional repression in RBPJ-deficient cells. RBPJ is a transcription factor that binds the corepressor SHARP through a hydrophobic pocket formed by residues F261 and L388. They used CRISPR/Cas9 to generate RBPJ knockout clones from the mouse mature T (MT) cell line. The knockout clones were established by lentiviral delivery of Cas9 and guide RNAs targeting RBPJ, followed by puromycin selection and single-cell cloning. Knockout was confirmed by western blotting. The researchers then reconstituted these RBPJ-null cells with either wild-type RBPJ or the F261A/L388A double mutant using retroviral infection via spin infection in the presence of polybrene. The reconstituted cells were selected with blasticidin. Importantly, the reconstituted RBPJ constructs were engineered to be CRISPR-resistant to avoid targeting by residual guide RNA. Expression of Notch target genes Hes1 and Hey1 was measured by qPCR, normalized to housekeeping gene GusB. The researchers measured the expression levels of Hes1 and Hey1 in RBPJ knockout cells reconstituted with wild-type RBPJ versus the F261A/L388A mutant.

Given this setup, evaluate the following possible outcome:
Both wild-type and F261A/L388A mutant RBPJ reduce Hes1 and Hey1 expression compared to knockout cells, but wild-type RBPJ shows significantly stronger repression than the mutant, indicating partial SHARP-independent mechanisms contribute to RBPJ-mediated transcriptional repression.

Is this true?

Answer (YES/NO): NO